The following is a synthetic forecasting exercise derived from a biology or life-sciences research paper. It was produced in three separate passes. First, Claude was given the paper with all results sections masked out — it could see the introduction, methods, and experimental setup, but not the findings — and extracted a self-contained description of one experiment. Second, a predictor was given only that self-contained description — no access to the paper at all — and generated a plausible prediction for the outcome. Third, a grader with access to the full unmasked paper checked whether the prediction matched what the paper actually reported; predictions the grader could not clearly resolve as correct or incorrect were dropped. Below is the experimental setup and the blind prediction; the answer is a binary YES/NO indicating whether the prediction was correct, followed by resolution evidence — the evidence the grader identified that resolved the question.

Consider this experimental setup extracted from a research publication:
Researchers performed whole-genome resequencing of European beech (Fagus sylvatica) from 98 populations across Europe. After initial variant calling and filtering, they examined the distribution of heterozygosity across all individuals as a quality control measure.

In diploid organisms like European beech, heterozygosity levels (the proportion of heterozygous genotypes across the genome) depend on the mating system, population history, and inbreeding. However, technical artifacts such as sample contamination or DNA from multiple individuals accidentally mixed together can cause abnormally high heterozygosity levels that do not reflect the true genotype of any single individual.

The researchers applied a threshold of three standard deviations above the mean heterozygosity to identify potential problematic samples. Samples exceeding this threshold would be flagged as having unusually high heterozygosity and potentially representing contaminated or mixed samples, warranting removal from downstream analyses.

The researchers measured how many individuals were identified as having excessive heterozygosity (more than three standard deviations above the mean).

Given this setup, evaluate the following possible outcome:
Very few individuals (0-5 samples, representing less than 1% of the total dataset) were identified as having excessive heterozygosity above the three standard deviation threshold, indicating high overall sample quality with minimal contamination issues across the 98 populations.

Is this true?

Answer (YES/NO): NO